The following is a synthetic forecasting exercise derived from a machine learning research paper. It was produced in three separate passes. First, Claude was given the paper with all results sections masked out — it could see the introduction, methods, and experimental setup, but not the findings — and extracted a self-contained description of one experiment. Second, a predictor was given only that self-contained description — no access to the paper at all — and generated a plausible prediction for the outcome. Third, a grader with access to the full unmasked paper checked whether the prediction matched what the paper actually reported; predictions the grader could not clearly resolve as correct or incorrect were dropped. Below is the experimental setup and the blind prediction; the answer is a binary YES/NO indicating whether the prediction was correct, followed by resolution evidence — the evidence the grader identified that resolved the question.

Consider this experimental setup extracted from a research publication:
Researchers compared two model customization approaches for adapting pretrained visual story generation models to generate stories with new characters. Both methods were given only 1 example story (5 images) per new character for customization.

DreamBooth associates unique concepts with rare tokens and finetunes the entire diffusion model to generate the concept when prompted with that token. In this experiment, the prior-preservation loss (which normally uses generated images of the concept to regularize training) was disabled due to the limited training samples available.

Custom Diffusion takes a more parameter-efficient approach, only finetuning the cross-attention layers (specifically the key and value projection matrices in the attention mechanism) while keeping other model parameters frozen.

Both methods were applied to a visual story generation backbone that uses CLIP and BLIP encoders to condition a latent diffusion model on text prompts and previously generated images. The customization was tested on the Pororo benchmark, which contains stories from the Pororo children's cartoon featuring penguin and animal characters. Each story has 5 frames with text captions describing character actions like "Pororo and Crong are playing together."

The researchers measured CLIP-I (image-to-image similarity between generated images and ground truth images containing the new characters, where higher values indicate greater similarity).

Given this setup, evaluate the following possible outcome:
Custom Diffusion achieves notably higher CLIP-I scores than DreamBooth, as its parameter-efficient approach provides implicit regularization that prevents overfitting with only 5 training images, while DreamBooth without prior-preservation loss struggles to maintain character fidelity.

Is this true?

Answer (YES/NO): NO